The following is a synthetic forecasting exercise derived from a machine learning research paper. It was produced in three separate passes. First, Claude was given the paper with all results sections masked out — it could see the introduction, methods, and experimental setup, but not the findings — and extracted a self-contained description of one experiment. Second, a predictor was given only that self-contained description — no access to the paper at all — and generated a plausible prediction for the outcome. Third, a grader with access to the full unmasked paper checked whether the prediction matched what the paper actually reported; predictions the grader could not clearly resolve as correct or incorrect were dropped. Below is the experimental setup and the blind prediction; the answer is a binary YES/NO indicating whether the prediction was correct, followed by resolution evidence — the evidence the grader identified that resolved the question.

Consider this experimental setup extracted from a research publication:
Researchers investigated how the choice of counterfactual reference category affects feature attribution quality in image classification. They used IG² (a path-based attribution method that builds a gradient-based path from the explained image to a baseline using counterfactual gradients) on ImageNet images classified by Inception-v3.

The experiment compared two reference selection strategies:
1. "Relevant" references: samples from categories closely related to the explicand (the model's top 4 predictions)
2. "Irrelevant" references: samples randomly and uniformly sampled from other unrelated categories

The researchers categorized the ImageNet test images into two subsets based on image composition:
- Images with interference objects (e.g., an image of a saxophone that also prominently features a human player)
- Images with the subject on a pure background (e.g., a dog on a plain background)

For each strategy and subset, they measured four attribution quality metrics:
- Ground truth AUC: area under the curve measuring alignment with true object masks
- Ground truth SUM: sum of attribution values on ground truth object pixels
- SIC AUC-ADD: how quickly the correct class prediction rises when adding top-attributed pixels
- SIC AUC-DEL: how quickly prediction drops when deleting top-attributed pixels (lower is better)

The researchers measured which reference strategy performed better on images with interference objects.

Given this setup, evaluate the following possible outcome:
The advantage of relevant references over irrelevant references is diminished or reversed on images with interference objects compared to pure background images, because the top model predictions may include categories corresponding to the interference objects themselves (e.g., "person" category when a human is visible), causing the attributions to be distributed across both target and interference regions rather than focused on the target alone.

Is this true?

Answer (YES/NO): NO